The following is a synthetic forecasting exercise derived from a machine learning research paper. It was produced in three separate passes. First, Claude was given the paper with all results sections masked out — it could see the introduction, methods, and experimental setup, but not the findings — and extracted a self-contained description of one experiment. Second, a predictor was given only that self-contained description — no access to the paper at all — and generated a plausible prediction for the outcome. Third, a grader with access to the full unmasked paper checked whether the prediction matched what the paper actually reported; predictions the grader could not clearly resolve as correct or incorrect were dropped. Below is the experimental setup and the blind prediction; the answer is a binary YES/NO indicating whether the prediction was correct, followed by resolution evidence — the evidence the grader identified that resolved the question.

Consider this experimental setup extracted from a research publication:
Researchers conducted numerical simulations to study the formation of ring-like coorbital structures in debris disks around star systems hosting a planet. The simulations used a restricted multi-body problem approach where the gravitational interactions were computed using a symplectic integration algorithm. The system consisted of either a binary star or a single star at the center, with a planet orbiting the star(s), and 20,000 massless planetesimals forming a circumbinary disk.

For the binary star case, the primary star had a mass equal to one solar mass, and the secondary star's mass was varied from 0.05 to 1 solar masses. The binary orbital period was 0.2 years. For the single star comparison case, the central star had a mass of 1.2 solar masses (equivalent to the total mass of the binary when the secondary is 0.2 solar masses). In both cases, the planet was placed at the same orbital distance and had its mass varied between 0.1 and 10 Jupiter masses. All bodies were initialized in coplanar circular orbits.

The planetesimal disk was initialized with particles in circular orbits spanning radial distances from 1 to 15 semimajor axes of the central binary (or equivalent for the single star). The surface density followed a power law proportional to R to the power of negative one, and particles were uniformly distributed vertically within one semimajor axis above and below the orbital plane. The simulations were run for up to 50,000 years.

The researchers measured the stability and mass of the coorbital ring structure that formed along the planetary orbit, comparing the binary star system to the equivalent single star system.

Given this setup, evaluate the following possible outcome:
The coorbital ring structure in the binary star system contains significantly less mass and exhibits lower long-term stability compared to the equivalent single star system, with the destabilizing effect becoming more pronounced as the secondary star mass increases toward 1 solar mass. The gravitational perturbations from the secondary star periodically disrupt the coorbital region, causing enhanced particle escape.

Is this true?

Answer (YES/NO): NO